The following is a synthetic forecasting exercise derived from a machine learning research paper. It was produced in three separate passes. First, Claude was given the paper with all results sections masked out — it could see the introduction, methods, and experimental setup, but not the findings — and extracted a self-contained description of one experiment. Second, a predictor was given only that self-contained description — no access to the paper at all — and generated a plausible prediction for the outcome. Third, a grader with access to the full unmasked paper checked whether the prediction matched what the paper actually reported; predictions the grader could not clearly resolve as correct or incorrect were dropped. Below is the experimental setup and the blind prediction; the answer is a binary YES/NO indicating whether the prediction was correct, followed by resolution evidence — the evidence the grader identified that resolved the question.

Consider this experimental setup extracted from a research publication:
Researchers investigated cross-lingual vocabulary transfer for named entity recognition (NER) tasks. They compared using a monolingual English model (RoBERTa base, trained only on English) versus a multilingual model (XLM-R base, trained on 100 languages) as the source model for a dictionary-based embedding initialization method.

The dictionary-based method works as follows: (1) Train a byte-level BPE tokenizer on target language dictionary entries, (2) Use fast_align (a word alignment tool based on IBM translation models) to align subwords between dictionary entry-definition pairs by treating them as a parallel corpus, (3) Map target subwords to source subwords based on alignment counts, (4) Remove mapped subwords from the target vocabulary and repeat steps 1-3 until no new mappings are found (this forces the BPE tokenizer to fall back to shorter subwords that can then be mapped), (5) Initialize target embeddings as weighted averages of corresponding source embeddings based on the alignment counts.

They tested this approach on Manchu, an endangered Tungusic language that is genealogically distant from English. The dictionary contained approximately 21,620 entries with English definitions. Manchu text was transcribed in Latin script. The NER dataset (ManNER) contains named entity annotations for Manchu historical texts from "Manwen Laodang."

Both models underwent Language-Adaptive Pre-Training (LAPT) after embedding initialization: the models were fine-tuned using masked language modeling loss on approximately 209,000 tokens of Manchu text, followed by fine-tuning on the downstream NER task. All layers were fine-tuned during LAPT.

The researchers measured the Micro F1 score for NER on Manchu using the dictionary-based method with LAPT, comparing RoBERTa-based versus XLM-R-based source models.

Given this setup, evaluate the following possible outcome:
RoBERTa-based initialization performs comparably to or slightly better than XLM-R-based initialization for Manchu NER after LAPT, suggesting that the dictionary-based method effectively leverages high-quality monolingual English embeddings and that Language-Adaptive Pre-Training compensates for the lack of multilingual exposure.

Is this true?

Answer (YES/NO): YES